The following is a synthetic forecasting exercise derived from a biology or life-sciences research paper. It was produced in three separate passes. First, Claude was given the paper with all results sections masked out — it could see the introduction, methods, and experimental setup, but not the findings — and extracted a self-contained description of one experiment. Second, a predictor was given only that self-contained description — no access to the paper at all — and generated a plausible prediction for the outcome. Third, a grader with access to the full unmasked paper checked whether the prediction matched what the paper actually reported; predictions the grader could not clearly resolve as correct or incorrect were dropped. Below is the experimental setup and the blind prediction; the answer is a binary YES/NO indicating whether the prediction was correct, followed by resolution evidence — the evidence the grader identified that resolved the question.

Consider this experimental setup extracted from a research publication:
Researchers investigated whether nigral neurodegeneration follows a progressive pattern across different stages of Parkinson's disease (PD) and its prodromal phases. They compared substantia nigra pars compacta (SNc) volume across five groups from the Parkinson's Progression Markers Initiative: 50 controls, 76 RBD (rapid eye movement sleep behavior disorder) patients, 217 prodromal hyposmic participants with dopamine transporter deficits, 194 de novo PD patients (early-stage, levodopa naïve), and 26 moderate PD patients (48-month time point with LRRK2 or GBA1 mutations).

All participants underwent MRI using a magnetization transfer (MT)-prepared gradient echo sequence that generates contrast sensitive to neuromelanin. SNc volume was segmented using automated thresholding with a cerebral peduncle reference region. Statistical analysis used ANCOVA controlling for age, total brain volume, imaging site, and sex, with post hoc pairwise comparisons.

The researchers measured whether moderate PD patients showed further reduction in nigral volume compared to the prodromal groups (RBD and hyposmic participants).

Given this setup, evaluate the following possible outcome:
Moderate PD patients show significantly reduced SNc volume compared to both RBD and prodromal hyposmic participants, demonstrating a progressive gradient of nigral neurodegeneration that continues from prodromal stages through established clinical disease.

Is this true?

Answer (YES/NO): YES